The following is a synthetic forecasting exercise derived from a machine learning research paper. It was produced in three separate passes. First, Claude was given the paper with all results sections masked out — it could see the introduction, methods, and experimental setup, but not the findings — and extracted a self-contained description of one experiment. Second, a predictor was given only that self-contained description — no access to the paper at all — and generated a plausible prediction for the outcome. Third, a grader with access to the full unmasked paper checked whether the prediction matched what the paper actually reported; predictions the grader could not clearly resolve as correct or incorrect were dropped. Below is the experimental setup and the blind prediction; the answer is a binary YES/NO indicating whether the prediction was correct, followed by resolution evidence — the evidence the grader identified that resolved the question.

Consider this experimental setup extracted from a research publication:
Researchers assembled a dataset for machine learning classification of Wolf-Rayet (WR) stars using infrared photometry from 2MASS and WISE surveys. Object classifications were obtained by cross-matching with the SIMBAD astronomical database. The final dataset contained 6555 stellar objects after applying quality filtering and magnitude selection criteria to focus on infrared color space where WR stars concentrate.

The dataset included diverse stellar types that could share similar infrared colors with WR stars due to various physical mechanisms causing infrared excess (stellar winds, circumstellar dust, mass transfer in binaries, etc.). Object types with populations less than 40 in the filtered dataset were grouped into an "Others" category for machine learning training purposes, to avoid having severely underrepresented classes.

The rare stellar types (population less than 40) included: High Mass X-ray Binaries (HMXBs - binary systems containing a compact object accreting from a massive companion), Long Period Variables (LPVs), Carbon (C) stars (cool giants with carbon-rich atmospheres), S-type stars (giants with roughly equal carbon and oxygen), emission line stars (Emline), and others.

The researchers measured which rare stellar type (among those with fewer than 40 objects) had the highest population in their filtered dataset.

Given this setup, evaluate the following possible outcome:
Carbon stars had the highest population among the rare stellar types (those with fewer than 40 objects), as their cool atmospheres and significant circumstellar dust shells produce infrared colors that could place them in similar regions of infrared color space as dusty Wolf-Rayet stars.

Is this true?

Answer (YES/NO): NO